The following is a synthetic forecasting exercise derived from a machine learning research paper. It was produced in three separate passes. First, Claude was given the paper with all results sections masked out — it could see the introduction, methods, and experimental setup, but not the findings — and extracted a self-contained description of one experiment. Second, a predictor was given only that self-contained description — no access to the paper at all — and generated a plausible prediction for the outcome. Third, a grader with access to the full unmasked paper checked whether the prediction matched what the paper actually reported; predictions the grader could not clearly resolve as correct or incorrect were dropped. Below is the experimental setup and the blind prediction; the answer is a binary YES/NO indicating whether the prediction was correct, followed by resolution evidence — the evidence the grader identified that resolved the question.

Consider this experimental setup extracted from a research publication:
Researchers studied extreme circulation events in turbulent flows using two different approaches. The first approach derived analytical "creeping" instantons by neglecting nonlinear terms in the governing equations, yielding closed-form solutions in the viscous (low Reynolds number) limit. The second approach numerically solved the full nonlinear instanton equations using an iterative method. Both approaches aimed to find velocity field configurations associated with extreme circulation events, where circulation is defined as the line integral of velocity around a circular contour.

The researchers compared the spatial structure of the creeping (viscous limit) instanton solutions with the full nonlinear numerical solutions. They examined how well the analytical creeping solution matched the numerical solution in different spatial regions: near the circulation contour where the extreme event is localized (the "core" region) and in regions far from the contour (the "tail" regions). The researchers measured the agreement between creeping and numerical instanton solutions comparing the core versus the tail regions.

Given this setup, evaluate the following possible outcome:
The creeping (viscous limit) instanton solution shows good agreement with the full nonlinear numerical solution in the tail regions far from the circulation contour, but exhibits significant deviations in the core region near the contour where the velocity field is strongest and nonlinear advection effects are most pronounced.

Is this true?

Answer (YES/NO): NO